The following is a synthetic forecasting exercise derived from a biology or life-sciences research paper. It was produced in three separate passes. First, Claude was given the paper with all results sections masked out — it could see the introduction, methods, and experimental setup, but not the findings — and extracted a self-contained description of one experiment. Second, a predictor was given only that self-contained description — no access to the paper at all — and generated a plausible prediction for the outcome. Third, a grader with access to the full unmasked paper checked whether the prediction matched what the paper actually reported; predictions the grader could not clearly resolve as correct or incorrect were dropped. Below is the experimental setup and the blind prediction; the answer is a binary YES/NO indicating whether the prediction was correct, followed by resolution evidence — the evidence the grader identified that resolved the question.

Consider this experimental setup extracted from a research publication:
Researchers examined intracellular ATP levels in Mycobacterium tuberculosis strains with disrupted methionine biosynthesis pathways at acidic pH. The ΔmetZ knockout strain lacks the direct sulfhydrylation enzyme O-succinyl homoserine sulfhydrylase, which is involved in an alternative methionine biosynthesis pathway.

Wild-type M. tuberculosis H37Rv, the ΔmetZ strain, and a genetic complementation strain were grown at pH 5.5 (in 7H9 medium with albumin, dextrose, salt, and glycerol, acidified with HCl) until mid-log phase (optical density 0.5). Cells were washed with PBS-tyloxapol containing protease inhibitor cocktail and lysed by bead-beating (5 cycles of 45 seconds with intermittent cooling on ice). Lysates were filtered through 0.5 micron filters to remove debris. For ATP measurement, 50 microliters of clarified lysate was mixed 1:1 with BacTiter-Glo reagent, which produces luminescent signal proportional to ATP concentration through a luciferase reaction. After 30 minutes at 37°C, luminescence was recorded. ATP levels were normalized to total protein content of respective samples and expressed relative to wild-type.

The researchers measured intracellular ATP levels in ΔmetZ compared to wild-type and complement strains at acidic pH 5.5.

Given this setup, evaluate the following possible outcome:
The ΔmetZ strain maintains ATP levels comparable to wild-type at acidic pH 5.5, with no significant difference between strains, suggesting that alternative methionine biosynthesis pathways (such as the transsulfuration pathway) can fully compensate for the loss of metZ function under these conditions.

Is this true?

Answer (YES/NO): NO